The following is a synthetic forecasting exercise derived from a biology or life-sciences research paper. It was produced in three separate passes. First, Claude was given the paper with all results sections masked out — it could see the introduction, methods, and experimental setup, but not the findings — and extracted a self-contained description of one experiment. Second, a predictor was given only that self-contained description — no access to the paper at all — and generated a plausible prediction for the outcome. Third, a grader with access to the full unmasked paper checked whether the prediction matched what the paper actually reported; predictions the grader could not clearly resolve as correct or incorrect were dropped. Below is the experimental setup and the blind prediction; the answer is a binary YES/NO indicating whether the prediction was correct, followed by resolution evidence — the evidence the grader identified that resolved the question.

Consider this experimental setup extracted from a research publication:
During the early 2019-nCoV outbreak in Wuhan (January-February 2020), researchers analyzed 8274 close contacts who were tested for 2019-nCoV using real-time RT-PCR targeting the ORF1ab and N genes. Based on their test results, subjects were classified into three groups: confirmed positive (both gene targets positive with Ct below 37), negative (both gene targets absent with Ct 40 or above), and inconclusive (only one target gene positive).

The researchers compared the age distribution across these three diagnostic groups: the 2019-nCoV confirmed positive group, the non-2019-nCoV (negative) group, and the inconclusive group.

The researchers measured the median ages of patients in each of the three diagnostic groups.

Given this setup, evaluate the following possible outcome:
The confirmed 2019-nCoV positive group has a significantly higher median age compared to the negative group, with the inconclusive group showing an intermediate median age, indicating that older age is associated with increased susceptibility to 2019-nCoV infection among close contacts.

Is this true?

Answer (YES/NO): YES